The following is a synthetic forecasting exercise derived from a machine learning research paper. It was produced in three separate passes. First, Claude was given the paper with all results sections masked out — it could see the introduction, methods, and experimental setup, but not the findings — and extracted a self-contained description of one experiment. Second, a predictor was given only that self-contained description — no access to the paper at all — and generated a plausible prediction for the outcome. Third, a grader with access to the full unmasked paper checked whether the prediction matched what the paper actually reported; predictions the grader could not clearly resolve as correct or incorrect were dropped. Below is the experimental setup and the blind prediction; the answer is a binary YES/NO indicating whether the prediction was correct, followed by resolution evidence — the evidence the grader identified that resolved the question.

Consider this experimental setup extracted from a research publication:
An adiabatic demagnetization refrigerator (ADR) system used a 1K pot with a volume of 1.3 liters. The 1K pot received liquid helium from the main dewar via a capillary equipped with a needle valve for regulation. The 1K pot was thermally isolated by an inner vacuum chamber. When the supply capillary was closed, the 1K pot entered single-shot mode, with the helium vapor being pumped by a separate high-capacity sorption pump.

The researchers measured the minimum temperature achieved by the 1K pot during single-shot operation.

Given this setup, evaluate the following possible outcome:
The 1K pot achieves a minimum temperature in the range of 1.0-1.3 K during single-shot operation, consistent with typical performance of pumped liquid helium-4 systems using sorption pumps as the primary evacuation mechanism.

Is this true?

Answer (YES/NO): NO